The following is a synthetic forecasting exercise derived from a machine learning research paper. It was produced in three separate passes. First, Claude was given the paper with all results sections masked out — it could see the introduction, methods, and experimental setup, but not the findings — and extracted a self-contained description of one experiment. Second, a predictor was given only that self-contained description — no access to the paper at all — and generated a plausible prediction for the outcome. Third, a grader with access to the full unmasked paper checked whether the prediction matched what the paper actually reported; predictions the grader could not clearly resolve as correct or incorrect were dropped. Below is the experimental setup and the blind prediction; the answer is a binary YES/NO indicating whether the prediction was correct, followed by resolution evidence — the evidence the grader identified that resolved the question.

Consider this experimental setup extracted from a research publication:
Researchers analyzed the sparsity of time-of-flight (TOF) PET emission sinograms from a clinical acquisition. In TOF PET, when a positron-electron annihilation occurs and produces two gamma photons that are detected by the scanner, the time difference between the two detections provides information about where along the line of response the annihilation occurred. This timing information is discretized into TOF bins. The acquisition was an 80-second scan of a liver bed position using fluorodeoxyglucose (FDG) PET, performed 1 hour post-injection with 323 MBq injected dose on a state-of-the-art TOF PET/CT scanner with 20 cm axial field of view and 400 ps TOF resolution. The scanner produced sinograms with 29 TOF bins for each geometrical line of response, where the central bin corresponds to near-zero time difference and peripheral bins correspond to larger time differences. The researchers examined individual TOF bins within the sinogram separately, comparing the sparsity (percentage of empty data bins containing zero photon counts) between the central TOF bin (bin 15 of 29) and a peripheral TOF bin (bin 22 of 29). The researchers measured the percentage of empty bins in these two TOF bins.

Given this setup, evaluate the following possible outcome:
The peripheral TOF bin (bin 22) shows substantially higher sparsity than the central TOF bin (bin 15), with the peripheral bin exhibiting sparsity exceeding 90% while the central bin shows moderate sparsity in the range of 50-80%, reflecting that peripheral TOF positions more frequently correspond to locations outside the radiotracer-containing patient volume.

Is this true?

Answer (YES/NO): NO